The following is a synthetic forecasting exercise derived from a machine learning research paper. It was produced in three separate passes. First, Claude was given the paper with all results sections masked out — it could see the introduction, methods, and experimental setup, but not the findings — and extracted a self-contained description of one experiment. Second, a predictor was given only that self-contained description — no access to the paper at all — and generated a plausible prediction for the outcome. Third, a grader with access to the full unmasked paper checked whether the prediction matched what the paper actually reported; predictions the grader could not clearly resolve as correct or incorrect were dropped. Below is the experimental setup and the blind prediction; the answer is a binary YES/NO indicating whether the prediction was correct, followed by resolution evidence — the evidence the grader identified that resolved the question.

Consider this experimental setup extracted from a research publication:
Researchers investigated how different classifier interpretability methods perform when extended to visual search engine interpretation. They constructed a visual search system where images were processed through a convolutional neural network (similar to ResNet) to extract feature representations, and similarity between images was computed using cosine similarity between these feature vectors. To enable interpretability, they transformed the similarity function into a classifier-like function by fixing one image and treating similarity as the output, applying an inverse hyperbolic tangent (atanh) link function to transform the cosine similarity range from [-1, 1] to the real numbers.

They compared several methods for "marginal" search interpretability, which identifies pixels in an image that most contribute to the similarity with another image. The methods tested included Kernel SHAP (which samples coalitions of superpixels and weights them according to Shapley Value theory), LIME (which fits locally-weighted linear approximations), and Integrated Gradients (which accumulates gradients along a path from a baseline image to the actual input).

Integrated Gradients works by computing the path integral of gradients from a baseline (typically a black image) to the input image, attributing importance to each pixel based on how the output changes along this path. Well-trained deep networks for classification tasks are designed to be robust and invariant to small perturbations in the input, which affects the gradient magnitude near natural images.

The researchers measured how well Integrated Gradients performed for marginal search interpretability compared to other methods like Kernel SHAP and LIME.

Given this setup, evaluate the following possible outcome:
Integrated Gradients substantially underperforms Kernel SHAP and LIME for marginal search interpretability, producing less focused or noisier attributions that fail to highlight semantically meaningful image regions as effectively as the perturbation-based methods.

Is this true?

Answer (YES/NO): NO